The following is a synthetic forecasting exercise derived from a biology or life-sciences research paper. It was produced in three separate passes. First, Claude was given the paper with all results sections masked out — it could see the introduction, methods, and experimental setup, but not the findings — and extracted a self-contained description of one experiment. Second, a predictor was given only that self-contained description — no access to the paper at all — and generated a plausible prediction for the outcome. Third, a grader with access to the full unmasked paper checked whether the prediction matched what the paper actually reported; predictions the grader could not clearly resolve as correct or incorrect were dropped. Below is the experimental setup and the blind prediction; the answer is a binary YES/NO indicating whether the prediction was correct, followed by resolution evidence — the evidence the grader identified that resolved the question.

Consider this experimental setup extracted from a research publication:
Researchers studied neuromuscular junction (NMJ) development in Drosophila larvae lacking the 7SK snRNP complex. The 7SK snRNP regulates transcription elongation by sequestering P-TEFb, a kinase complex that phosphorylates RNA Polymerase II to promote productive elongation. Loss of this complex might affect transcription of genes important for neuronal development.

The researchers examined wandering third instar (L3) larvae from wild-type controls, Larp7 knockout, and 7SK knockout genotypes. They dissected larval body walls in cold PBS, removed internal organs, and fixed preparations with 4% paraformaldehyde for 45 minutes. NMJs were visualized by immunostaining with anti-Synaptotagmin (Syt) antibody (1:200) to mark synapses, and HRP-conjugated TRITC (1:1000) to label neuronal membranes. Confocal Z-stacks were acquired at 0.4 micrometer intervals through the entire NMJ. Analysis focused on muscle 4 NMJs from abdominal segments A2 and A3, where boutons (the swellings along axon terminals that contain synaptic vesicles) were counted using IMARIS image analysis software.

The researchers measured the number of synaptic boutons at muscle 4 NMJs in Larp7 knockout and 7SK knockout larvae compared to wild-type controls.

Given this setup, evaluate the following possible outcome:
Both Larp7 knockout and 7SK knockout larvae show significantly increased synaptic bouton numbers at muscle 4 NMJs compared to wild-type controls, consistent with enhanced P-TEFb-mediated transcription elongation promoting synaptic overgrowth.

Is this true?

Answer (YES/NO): NO